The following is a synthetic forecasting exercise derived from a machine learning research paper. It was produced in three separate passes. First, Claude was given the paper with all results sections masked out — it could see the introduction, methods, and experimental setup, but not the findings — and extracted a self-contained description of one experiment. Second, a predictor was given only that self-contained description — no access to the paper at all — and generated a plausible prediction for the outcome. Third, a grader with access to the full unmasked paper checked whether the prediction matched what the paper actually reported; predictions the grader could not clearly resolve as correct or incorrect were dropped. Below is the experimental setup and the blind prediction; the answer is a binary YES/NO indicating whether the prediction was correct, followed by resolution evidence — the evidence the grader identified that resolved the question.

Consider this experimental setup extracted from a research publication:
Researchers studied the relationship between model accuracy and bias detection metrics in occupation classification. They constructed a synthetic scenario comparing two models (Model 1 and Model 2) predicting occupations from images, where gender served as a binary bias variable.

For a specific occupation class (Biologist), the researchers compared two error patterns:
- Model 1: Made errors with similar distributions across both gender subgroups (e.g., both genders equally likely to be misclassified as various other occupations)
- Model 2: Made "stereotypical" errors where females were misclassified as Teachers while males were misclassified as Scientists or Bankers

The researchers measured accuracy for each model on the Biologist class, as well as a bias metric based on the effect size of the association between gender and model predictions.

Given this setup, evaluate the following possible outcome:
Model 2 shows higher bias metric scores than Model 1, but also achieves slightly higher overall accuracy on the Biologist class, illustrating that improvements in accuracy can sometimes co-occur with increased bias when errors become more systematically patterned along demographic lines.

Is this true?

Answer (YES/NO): YES